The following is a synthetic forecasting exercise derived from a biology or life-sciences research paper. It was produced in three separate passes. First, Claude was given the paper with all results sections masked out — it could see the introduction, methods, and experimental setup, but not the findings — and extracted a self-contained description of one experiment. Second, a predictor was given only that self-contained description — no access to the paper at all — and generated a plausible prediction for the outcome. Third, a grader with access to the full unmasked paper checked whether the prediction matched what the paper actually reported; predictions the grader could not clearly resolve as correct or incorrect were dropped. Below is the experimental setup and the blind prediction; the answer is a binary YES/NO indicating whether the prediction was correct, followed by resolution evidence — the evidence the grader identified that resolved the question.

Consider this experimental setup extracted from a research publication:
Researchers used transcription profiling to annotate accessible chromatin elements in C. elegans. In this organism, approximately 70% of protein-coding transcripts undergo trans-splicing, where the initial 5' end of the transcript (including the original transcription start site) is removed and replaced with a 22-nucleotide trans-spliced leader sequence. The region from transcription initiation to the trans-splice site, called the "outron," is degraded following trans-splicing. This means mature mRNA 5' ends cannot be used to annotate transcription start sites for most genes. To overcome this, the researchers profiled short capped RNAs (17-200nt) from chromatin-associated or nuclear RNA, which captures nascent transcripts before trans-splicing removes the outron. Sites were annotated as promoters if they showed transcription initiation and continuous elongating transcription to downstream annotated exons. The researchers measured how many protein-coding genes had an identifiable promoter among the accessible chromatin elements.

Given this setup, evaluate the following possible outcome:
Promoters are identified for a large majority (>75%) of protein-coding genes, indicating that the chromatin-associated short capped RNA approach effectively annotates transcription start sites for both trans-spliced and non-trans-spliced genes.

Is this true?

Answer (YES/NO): NO